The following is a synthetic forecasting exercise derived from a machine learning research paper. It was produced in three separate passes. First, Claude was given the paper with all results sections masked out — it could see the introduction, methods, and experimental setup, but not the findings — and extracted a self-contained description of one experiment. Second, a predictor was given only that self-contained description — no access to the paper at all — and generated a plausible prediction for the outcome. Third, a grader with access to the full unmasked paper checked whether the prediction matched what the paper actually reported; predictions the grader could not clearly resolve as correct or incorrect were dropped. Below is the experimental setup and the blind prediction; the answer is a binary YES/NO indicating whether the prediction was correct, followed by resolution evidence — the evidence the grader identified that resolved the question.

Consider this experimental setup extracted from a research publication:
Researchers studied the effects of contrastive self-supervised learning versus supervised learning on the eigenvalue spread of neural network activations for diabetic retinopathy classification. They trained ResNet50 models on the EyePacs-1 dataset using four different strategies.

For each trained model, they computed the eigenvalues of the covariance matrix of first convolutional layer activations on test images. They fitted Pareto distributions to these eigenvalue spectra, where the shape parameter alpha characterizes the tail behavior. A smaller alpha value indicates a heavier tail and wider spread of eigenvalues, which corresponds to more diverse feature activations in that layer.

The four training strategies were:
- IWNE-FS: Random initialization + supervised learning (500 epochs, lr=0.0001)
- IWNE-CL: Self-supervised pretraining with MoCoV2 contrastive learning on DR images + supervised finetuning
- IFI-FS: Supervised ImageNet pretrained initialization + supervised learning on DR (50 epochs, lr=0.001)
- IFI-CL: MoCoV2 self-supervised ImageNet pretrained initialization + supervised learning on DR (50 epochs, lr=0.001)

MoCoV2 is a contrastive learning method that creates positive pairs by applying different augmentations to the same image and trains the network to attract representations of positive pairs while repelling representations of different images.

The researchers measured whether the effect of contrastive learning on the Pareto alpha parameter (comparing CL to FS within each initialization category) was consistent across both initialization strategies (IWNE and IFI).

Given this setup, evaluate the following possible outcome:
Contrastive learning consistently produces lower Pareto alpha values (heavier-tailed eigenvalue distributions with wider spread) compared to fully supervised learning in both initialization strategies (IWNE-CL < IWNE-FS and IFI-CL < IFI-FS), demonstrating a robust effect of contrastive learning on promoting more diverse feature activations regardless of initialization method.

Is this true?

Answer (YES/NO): YES